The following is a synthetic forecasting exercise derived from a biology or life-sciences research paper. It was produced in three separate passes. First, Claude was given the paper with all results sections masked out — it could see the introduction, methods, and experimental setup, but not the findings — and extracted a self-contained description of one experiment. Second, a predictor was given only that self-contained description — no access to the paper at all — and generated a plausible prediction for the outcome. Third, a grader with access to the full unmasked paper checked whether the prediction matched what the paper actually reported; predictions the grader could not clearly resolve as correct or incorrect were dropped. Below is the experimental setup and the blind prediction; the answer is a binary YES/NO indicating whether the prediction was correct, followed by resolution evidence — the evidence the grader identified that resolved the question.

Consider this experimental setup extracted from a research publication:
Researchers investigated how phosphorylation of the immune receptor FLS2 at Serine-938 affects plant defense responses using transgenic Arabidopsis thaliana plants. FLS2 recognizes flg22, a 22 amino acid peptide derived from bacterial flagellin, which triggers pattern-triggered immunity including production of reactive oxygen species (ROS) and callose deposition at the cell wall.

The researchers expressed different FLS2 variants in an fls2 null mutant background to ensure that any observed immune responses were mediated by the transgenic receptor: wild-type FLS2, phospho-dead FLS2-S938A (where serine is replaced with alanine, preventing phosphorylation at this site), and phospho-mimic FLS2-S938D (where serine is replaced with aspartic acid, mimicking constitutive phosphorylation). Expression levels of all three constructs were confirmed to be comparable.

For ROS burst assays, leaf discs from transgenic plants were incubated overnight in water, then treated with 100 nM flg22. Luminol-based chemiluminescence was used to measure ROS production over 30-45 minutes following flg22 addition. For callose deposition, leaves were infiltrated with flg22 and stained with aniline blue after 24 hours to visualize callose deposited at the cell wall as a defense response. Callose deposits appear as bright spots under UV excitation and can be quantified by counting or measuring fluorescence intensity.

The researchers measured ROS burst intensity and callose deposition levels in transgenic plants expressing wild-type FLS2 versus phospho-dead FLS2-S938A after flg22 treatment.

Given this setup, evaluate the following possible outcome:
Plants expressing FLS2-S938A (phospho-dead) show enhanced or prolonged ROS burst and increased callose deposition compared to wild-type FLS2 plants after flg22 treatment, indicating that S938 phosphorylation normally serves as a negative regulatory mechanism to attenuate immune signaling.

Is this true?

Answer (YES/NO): NO